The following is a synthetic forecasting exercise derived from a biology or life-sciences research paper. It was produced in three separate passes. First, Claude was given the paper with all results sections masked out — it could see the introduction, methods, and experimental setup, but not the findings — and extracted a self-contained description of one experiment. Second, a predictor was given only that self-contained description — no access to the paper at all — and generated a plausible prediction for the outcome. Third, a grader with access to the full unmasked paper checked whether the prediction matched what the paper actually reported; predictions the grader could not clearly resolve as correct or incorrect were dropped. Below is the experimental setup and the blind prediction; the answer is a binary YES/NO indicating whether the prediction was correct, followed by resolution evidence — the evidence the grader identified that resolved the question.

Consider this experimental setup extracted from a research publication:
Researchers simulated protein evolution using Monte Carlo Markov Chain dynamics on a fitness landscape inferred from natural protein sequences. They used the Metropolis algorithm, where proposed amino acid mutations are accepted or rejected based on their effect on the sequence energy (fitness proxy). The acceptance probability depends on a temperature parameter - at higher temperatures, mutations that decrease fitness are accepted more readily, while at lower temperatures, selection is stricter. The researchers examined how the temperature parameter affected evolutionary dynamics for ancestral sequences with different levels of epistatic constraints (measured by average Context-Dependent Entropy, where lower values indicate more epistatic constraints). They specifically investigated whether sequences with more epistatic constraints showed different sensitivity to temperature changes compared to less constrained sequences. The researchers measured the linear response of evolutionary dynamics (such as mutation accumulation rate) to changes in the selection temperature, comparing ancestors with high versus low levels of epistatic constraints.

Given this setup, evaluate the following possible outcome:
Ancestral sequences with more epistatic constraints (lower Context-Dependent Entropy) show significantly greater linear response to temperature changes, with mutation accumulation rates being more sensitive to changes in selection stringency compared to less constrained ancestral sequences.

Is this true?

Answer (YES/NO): YES